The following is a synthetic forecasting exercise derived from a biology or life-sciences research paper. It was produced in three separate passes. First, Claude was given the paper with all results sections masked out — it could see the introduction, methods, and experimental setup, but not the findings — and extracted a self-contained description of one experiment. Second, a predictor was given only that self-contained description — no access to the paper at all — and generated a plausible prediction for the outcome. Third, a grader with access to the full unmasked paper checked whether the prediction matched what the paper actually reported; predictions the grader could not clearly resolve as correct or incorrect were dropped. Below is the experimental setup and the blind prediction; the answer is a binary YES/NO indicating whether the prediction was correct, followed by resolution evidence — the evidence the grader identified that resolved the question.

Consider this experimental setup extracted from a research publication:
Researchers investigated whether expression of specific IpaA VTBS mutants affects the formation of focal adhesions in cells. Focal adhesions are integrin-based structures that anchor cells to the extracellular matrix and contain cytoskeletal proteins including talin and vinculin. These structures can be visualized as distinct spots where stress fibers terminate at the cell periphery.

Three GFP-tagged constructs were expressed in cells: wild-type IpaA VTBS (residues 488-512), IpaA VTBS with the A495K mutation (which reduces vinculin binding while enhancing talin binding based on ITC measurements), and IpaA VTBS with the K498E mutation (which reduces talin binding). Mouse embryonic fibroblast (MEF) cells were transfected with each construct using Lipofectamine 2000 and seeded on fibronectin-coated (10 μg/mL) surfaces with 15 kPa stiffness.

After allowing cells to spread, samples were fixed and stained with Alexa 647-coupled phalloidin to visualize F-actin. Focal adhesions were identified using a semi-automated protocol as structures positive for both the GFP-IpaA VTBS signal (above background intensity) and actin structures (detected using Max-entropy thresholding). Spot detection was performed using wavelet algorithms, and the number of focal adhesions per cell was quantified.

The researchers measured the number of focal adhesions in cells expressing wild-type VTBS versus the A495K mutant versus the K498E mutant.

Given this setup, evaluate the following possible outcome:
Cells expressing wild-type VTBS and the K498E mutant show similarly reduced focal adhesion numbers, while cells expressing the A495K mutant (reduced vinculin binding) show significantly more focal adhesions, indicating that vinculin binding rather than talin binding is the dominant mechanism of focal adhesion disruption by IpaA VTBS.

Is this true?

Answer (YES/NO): NO